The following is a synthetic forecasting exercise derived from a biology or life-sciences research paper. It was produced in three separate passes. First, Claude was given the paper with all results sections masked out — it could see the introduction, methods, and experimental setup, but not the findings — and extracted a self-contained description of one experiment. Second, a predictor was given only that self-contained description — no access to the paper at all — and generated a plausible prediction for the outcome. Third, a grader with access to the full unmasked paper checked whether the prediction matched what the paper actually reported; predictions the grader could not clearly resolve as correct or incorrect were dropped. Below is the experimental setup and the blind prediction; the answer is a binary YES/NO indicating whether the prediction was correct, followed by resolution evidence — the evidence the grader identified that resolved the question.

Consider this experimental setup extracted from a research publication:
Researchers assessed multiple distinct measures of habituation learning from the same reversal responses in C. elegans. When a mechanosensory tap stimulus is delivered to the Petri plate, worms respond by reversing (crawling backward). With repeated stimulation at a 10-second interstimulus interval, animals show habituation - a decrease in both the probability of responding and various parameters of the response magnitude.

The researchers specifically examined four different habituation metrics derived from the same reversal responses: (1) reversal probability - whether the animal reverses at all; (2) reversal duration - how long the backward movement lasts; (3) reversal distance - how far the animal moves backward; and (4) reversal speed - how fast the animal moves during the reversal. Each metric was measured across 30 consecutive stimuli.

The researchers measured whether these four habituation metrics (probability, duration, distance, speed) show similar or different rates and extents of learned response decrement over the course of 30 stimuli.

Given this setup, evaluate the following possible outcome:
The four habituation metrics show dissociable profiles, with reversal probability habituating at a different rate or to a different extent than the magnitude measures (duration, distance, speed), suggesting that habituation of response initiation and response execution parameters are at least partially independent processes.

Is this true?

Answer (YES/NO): YES